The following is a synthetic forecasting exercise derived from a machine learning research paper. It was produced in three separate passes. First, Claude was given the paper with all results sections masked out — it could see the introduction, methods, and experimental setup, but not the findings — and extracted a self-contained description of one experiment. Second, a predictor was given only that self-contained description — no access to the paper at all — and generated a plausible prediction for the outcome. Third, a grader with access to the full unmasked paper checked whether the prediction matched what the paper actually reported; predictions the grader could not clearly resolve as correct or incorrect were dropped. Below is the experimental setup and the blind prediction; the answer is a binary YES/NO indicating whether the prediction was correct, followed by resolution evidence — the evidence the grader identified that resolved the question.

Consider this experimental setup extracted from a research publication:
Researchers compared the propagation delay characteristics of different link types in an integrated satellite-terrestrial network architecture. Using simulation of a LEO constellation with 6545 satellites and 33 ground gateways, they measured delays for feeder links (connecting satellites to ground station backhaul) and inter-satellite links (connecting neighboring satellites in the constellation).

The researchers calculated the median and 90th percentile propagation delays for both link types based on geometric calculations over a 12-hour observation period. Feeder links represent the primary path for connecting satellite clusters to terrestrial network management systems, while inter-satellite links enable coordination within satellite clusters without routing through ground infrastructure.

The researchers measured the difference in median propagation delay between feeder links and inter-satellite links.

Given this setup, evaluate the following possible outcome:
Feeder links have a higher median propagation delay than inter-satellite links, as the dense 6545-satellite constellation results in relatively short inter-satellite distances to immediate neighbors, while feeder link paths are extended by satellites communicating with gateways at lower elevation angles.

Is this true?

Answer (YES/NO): YES